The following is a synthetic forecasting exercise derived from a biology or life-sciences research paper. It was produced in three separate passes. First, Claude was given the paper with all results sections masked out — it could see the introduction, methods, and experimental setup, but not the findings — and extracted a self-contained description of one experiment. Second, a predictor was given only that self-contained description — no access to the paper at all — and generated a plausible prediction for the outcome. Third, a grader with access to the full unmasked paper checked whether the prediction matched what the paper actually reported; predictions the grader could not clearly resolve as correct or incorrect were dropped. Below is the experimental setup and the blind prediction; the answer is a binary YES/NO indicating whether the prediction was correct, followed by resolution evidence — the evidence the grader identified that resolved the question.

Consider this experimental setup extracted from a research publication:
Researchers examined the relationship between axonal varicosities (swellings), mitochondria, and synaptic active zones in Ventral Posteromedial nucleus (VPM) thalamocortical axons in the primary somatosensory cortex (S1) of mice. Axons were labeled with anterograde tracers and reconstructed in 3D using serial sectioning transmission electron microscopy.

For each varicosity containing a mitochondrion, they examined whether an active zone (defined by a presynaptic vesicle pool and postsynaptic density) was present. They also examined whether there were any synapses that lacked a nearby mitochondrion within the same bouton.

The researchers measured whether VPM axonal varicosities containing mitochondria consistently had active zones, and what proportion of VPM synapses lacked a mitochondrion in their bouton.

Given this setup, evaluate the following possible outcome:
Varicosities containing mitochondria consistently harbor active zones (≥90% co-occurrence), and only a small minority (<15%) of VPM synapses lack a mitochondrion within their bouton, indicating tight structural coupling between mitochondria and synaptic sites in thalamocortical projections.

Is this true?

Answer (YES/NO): YES